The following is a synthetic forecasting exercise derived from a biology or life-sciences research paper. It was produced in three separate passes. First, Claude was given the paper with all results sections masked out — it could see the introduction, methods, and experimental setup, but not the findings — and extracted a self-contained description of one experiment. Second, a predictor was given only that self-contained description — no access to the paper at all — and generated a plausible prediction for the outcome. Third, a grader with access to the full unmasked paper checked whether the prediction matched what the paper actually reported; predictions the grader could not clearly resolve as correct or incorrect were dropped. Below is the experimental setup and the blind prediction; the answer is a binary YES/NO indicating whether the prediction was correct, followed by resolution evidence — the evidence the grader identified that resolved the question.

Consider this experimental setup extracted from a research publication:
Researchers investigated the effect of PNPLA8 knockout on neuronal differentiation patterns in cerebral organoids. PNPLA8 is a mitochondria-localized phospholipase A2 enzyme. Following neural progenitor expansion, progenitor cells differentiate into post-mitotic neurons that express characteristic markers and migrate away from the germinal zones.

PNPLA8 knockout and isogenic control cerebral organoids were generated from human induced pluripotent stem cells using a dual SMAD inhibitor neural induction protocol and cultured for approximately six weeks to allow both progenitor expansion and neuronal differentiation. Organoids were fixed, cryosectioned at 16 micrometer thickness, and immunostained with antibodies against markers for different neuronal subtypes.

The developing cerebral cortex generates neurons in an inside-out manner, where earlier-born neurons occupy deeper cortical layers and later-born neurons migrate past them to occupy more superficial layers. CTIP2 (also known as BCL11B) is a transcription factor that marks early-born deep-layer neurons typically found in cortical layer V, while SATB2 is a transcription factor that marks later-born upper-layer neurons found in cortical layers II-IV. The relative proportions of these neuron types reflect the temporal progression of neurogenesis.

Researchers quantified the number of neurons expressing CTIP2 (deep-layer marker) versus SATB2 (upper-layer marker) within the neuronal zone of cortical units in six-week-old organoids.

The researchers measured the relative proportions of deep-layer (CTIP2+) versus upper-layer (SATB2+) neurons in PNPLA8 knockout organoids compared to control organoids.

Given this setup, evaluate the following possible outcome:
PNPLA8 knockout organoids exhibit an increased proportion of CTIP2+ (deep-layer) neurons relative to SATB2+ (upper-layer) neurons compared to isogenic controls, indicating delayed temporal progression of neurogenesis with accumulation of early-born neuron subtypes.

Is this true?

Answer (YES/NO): NO